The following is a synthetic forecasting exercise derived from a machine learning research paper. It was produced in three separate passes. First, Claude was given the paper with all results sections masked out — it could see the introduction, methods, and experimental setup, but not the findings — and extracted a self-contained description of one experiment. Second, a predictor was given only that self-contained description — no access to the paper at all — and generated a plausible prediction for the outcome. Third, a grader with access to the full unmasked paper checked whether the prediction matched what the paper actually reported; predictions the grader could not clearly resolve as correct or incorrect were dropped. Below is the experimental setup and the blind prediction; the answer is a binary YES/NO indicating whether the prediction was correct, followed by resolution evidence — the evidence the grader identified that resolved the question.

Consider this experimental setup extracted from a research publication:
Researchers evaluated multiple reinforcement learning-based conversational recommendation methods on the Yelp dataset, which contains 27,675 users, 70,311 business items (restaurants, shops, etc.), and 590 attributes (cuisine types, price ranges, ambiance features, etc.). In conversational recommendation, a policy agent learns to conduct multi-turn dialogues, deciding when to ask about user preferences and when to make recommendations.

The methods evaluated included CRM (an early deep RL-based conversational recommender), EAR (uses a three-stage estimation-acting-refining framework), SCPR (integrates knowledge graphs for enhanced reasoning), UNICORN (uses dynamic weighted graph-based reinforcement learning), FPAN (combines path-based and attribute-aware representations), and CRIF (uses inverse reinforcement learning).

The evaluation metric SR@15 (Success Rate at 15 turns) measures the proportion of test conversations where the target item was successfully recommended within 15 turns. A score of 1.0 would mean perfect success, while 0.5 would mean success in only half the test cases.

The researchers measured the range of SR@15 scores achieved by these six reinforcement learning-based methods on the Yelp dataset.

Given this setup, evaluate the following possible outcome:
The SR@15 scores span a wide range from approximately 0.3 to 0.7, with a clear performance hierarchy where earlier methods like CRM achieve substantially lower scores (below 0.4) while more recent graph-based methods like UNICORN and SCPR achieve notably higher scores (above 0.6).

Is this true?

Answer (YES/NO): NO